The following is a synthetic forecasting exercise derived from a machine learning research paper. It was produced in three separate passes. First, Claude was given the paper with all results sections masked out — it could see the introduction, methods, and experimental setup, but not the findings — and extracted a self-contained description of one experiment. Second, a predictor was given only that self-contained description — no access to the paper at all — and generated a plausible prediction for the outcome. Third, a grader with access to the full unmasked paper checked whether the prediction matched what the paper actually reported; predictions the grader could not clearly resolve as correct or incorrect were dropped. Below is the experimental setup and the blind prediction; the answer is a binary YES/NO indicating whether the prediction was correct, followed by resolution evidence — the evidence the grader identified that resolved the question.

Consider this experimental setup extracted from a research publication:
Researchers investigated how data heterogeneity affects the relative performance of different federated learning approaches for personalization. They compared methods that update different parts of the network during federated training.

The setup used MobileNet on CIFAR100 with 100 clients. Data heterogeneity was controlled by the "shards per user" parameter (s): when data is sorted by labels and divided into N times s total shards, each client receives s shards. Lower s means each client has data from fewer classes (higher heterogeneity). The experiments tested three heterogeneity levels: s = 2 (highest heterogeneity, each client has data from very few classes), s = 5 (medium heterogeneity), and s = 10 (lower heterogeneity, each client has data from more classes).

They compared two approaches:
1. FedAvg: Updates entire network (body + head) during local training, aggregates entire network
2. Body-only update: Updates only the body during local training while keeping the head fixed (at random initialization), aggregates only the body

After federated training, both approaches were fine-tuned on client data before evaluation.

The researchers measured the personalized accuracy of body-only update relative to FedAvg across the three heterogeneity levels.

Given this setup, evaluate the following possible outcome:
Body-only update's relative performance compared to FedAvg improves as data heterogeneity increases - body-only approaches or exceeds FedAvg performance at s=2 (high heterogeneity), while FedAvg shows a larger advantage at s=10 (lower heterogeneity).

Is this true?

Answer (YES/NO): NO